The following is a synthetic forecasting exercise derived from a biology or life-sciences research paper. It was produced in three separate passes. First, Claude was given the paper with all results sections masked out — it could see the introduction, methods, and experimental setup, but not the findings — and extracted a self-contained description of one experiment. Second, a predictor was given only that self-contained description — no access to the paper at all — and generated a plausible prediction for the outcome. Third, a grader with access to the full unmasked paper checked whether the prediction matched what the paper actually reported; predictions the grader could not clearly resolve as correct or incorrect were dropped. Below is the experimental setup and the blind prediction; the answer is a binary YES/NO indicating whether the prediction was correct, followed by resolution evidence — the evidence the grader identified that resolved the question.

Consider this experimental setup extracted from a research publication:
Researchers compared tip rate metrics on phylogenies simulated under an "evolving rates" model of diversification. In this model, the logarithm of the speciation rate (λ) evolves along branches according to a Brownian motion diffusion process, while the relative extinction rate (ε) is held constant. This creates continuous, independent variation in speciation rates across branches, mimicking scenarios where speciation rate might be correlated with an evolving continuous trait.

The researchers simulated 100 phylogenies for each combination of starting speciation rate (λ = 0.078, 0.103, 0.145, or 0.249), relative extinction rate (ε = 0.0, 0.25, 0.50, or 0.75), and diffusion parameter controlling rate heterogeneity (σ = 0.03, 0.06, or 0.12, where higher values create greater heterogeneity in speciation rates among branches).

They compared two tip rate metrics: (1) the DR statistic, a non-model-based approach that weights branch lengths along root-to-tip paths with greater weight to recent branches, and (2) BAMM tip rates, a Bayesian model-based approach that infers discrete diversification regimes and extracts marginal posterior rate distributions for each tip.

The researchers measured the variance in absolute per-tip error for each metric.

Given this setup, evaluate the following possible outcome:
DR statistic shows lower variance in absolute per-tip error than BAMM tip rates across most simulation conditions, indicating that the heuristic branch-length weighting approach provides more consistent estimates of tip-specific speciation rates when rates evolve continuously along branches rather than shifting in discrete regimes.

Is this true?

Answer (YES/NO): NO